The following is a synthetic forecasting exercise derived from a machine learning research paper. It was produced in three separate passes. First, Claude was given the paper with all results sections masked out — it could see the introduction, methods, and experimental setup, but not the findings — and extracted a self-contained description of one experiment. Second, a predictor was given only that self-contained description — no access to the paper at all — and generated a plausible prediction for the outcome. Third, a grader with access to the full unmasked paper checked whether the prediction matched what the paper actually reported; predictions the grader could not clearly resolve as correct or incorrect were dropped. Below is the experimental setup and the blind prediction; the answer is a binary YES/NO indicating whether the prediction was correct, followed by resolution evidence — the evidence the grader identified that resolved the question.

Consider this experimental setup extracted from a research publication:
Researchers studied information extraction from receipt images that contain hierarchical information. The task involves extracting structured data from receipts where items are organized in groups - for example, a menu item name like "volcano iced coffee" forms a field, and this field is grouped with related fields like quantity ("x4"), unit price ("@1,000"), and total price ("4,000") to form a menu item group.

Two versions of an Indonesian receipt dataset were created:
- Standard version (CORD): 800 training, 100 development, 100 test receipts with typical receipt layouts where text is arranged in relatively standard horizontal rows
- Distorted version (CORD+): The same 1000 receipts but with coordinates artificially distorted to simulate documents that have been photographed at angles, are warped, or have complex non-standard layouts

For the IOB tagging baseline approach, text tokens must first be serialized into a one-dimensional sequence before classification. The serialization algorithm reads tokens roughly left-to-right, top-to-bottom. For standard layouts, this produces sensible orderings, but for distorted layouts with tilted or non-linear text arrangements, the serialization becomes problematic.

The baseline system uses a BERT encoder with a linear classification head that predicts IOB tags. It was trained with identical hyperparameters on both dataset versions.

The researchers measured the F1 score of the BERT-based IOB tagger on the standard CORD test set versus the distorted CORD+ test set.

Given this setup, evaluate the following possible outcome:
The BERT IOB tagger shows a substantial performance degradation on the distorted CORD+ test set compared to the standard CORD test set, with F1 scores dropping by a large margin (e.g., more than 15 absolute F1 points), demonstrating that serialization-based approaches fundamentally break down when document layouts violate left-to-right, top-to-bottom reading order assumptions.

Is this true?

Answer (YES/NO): YES